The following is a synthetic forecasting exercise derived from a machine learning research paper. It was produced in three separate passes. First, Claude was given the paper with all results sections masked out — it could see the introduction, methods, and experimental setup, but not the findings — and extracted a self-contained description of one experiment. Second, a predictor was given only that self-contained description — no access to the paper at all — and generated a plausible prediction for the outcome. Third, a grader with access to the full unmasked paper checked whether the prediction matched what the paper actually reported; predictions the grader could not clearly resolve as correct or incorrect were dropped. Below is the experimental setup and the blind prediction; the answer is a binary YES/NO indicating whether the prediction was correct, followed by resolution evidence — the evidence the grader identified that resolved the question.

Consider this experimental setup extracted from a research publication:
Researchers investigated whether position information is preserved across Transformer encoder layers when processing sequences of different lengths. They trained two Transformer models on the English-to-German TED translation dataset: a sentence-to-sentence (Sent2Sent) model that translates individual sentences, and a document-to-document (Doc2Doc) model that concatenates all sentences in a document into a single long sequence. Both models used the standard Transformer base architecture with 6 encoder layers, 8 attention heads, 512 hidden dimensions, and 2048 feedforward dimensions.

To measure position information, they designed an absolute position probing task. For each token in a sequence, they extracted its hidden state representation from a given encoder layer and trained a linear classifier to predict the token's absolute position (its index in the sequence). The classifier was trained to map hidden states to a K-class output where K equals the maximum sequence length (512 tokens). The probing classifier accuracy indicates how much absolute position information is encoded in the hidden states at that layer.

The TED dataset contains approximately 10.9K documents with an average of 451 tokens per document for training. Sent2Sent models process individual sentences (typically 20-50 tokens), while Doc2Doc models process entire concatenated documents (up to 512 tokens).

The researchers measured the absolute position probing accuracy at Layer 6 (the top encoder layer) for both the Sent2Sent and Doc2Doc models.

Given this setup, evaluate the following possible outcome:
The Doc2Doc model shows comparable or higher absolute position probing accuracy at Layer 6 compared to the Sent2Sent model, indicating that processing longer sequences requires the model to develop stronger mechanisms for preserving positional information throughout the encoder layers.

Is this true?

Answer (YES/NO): NO